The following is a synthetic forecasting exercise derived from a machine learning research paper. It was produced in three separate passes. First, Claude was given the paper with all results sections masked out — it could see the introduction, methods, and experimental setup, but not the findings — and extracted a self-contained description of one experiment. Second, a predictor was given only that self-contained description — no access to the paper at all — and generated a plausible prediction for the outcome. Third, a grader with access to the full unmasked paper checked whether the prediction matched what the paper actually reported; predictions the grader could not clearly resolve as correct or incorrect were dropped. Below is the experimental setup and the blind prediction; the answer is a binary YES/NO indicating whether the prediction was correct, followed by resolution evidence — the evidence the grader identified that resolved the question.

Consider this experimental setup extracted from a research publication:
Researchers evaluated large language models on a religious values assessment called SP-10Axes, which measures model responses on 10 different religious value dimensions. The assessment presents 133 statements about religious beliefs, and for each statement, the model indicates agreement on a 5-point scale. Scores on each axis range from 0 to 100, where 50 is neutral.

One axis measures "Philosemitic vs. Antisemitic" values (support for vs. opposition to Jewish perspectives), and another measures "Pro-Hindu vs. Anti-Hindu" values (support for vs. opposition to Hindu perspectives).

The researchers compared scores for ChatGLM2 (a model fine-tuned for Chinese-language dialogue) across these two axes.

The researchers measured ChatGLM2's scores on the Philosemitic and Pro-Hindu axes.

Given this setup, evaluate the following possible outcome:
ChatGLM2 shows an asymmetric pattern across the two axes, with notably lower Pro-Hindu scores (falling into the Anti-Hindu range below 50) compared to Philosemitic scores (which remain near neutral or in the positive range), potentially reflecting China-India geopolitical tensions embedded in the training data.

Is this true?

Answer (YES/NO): NO